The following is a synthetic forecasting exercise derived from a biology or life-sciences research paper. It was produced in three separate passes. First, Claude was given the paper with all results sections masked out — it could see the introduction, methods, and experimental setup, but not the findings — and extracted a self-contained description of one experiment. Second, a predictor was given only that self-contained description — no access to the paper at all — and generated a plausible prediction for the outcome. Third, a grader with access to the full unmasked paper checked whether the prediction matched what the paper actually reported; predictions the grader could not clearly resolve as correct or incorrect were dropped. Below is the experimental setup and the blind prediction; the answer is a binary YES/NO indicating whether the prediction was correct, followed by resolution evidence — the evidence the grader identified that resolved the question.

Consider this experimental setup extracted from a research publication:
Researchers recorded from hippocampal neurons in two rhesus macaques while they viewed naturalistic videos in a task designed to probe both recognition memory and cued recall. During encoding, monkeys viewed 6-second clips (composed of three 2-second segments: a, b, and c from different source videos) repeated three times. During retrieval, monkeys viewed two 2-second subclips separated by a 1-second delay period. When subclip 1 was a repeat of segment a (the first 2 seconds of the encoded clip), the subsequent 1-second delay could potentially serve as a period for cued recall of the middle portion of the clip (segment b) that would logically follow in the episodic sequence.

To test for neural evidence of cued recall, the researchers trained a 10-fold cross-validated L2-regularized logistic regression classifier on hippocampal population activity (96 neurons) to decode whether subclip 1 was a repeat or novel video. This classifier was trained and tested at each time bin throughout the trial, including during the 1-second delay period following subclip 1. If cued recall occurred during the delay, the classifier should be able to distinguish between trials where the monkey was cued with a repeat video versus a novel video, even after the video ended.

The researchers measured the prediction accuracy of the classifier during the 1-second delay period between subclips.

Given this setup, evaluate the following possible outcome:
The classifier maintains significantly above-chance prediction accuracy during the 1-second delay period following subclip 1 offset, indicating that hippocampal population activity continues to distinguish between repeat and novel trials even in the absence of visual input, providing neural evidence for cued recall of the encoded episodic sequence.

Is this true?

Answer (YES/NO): NO